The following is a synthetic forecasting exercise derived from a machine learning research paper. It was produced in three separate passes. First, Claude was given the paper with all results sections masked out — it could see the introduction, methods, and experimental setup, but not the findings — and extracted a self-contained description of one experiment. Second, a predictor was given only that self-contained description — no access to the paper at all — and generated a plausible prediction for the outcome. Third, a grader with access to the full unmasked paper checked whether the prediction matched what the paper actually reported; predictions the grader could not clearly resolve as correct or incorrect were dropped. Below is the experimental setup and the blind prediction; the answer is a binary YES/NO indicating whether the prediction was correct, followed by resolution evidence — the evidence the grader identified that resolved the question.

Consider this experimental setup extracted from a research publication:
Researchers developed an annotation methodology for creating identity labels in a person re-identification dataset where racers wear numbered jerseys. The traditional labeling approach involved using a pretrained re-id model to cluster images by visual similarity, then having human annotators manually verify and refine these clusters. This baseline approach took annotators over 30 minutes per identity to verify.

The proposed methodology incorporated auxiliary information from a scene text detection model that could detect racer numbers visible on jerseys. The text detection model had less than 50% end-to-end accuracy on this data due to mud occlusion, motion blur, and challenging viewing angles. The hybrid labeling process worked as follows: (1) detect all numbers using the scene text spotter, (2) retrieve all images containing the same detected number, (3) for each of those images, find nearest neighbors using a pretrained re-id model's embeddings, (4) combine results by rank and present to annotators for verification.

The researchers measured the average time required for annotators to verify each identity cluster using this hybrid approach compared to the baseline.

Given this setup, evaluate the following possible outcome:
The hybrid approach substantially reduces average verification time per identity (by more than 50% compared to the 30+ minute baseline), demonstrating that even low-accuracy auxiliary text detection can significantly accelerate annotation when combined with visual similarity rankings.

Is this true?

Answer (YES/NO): YES